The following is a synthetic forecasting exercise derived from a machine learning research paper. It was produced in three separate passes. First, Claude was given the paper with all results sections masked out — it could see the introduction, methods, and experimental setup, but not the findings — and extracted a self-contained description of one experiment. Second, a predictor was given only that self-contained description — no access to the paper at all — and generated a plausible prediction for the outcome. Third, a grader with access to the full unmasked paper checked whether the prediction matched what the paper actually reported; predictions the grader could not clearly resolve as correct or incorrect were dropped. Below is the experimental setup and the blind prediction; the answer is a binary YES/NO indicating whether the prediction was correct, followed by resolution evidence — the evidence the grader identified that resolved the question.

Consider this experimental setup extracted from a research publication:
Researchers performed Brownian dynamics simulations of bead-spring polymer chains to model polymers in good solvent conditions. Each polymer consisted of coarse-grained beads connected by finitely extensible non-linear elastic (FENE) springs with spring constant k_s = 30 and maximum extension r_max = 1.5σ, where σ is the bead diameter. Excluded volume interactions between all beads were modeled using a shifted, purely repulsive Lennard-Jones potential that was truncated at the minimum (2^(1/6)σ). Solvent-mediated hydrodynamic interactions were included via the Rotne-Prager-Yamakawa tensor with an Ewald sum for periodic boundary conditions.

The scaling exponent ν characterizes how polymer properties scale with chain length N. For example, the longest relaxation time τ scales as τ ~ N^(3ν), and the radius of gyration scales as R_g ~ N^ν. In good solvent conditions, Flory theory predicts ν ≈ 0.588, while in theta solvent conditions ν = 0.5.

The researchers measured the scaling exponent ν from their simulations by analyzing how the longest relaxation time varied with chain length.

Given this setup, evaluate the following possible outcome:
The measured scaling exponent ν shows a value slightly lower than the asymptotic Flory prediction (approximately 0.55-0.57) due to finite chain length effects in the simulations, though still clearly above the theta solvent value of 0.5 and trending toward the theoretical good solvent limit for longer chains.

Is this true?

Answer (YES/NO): NO